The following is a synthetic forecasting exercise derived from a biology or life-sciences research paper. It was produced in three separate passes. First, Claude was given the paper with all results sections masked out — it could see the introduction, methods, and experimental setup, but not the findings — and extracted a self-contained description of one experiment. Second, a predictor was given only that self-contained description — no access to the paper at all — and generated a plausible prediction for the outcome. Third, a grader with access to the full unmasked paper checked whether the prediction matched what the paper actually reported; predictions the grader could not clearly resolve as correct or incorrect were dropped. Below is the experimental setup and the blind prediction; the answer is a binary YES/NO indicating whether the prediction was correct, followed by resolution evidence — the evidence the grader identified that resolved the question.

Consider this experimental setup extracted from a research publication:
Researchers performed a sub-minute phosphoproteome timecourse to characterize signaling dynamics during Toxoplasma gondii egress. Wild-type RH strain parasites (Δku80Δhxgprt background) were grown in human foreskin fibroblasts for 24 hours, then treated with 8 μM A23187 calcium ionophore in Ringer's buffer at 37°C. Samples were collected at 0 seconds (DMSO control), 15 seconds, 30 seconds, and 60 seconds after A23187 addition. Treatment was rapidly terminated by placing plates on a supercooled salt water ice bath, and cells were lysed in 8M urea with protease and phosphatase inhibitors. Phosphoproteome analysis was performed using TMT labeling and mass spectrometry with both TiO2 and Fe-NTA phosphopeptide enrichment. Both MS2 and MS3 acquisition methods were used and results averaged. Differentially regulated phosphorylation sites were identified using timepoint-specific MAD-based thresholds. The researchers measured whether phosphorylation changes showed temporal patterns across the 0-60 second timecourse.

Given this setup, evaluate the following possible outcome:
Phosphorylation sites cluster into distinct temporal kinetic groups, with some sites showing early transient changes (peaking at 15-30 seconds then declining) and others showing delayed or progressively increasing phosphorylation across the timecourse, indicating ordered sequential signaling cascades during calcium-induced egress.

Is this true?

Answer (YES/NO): YES